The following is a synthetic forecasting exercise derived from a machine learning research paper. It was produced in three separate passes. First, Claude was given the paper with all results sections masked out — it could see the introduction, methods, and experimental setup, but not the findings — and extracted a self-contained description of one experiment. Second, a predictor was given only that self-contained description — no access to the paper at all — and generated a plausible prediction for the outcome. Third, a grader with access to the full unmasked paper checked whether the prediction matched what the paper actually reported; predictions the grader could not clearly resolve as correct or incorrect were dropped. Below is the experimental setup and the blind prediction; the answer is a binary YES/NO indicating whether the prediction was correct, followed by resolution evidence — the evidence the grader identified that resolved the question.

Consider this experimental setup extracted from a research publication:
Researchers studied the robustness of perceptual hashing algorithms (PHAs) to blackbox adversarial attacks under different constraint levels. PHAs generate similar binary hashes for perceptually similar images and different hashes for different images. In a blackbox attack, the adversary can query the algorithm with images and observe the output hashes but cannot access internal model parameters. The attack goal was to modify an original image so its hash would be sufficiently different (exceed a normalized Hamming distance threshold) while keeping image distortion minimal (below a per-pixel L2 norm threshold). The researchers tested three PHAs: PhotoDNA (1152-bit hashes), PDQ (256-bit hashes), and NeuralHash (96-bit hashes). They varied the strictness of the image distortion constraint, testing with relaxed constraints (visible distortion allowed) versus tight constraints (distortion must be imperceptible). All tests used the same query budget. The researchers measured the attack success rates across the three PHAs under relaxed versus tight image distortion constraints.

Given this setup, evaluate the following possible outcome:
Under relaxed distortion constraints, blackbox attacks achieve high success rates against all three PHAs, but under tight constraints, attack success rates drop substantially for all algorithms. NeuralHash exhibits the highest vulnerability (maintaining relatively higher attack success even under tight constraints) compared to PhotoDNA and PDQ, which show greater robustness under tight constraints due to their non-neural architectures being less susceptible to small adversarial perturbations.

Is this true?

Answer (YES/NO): NO